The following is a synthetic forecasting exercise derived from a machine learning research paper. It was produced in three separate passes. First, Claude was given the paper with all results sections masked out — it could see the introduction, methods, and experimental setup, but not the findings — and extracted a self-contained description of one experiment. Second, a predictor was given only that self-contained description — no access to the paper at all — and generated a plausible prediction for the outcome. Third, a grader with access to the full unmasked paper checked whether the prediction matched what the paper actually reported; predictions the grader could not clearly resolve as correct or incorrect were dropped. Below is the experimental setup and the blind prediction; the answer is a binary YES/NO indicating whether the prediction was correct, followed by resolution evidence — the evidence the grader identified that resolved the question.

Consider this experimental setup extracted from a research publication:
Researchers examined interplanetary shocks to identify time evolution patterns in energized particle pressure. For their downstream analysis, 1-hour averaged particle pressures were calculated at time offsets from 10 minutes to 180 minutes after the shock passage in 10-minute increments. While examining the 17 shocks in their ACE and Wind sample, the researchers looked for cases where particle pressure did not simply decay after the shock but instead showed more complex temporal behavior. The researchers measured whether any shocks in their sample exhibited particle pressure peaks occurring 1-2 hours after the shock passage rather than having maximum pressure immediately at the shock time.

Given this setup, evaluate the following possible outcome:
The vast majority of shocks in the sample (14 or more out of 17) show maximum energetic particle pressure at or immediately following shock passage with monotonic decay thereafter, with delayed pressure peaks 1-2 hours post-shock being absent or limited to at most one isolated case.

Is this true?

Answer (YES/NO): NO